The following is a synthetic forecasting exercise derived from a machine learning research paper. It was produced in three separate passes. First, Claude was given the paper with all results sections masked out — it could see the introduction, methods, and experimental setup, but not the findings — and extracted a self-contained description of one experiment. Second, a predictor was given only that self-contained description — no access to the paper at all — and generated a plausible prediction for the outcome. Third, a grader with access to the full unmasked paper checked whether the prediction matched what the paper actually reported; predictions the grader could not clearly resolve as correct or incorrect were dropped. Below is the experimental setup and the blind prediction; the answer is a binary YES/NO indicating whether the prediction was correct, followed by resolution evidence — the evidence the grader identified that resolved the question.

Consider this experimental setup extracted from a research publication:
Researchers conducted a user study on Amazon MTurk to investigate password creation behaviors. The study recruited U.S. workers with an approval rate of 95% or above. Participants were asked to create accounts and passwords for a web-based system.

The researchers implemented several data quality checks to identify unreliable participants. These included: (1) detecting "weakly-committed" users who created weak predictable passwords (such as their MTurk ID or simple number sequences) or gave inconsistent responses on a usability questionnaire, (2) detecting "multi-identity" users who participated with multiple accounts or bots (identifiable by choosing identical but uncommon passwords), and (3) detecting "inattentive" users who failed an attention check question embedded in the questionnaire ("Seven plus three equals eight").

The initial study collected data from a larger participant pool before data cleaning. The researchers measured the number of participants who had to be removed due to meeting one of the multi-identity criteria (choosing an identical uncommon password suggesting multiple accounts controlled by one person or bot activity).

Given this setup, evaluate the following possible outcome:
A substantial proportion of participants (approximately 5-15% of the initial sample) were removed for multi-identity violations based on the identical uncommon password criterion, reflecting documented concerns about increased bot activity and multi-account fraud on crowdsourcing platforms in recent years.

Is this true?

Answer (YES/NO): NO